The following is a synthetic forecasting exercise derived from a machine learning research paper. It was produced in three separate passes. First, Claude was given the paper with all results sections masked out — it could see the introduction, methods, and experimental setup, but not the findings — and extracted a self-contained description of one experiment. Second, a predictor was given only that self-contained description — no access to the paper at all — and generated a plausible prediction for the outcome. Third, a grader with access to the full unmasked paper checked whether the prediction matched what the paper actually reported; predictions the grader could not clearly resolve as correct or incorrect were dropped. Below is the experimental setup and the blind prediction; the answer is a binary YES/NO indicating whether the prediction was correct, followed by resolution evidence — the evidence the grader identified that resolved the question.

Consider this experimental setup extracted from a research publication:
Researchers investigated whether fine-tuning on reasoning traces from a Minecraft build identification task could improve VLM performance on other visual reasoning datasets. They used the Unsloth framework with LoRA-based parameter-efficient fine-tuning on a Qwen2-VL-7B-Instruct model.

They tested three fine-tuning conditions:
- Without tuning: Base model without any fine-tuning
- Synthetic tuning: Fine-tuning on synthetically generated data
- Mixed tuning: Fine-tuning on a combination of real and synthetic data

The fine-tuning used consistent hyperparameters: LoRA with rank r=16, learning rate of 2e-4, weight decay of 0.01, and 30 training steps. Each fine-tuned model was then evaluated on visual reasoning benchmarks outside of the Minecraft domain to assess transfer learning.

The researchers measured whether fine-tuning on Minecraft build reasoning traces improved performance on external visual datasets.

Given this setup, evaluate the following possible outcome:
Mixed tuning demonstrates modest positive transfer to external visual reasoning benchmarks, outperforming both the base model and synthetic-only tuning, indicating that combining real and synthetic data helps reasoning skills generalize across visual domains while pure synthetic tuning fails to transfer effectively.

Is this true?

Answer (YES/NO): NO